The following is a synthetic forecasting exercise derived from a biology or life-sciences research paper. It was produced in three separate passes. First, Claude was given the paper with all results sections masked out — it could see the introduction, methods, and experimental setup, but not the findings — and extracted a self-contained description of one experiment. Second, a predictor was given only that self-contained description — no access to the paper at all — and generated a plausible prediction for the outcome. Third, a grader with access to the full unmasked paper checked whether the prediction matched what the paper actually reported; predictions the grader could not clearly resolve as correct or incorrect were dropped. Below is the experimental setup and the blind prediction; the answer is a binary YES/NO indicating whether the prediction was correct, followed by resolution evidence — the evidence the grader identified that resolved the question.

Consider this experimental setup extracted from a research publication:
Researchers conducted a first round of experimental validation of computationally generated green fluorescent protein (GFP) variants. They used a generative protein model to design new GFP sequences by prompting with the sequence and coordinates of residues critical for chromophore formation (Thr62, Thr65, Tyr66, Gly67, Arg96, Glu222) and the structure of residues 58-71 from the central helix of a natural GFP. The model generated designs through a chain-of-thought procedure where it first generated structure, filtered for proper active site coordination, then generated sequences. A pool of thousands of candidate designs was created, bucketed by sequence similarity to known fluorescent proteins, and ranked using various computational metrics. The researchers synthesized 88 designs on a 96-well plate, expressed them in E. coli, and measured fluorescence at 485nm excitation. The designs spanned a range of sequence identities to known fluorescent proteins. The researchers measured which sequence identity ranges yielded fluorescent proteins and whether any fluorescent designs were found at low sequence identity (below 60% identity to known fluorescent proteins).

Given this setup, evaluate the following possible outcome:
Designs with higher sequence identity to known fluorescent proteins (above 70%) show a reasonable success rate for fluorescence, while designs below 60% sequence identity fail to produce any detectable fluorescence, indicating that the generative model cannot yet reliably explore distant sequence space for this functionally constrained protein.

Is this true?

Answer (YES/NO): NO